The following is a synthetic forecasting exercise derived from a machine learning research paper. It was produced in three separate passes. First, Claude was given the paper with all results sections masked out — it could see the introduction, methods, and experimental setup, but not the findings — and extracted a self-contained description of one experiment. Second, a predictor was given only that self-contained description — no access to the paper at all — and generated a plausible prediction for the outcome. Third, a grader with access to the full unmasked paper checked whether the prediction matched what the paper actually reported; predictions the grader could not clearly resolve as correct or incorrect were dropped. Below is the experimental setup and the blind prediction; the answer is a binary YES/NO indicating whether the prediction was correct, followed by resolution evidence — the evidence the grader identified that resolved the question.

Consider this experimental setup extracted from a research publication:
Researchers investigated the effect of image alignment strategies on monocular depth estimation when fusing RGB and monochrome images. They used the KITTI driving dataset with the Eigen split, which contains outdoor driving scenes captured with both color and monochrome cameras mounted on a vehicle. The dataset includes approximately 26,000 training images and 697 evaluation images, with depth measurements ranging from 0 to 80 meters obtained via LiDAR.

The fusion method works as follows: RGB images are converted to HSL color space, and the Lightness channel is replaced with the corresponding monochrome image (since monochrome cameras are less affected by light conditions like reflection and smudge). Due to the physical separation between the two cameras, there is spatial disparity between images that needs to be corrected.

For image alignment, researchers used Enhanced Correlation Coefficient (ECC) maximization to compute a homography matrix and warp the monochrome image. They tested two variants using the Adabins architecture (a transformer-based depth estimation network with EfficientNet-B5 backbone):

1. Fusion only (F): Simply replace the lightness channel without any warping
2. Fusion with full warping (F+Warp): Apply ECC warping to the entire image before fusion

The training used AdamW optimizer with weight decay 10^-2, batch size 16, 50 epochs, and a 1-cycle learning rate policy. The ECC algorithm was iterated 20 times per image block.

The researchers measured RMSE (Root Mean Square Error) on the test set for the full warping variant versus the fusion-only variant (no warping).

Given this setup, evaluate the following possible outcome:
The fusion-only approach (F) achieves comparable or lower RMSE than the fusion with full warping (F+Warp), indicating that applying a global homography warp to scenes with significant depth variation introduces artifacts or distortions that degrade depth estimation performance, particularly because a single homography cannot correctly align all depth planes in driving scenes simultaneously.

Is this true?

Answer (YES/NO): YES